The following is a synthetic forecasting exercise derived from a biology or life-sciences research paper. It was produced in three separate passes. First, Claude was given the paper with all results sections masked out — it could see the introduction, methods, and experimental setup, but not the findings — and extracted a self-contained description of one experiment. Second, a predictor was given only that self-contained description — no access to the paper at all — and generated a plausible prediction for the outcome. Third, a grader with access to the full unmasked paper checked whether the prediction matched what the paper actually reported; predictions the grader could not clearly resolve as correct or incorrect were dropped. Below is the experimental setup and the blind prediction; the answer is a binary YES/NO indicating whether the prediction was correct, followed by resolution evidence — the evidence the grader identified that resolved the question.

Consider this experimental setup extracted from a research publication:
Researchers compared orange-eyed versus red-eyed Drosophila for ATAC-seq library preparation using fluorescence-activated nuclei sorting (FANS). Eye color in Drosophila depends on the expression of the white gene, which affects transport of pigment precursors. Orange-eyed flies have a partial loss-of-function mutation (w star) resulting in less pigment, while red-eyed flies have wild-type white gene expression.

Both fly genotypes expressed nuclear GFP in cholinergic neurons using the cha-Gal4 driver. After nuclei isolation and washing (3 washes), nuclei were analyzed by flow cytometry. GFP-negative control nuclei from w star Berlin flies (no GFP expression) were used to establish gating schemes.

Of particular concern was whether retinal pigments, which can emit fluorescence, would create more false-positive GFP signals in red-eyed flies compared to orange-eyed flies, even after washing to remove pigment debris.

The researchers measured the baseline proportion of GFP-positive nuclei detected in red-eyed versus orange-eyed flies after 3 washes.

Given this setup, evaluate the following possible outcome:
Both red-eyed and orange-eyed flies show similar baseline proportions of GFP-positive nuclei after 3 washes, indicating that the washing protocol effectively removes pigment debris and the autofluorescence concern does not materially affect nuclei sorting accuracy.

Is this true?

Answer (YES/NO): NO